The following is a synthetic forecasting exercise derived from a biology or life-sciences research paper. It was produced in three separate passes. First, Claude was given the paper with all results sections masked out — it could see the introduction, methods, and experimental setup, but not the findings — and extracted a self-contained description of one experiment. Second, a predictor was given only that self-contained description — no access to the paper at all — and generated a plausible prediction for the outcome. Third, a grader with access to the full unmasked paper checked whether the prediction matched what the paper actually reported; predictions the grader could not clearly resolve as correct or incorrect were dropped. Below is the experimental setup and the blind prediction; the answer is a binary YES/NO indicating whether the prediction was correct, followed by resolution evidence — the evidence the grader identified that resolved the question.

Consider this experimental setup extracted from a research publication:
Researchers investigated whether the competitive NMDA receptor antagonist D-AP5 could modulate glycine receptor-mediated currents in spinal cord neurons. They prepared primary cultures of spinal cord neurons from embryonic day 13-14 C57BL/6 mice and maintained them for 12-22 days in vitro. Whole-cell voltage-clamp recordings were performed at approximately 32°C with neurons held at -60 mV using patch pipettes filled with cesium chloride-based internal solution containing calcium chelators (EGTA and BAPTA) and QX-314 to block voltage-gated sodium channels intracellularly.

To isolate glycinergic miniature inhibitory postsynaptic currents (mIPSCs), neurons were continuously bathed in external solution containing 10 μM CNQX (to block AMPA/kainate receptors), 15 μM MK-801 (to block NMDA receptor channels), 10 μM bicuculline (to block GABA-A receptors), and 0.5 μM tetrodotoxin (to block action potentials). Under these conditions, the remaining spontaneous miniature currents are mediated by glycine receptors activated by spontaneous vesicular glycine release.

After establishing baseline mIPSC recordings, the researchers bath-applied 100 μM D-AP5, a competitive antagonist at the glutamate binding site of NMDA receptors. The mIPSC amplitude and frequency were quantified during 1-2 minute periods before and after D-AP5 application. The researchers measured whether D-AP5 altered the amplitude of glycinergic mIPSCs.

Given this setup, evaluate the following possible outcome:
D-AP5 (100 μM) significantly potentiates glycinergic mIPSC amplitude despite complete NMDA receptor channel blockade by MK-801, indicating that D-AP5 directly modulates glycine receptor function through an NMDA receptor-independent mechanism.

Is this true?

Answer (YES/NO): NO